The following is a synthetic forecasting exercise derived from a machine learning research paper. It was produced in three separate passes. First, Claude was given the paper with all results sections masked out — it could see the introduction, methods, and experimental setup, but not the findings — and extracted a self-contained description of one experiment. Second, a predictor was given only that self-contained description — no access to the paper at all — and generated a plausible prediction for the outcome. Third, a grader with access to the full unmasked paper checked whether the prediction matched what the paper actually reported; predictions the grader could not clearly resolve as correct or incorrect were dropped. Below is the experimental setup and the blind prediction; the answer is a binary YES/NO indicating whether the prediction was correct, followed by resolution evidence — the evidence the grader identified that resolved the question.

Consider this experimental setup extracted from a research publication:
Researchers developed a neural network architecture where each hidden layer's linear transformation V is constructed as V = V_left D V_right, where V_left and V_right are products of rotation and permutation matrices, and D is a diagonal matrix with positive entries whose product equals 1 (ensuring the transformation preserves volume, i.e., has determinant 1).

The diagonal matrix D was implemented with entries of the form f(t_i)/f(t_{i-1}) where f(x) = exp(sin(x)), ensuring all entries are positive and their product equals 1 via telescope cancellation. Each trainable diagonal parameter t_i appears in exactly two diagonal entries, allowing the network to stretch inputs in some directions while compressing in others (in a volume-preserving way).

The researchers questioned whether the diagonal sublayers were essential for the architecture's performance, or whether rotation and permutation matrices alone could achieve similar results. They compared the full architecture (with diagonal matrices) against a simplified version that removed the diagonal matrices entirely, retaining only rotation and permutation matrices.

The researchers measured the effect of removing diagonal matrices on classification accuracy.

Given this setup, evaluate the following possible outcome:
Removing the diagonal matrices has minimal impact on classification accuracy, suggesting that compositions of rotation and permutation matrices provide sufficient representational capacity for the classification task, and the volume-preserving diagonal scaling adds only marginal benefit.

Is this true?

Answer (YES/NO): NO